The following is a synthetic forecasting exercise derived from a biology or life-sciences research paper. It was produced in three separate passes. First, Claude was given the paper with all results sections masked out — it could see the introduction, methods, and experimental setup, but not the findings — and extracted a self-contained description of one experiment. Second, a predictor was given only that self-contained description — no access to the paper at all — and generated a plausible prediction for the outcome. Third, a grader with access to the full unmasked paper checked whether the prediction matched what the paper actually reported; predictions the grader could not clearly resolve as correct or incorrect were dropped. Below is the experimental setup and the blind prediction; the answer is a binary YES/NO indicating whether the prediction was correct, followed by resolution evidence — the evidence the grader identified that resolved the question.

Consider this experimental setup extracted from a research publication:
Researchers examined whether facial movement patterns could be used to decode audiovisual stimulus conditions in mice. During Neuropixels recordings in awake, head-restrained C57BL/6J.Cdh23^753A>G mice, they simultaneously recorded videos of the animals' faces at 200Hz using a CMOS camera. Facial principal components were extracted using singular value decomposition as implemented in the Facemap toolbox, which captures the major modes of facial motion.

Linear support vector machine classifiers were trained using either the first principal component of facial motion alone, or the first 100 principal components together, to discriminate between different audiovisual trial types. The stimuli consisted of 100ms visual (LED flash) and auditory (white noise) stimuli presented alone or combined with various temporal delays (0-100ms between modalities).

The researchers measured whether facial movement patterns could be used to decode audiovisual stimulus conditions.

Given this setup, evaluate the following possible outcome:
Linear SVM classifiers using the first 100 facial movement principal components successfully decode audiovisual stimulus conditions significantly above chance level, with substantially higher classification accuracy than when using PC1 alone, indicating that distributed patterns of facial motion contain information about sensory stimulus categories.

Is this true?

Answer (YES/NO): NO